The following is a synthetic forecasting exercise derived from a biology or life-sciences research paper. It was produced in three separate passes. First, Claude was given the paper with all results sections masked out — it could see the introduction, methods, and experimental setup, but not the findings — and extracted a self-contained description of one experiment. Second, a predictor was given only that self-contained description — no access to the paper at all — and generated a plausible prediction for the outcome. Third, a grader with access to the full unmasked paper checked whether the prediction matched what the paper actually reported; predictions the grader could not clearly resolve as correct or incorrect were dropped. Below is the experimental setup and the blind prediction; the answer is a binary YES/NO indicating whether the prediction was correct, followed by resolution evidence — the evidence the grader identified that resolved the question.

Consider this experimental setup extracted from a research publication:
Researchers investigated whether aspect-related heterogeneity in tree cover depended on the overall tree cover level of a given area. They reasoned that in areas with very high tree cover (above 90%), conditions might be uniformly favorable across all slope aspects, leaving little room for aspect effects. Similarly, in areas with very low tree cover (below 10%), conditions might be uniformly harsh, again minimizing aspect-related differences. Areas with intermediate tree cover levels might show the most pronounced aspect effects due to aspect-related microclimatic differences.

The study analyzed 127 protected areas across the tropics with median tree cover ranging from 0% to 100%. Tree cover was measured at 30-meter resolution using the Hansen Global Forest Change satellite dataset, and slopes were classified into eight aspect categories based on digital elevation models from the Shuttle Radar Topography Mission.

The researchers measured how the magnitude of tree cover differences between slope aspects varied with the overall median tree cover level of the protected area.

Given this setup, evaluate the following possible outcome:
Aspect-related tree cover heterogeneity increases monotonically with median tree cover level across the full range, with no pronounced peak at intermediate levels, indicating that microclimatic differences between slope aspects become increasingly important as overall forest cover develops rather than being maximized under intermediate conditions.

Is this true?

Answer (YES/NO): NO